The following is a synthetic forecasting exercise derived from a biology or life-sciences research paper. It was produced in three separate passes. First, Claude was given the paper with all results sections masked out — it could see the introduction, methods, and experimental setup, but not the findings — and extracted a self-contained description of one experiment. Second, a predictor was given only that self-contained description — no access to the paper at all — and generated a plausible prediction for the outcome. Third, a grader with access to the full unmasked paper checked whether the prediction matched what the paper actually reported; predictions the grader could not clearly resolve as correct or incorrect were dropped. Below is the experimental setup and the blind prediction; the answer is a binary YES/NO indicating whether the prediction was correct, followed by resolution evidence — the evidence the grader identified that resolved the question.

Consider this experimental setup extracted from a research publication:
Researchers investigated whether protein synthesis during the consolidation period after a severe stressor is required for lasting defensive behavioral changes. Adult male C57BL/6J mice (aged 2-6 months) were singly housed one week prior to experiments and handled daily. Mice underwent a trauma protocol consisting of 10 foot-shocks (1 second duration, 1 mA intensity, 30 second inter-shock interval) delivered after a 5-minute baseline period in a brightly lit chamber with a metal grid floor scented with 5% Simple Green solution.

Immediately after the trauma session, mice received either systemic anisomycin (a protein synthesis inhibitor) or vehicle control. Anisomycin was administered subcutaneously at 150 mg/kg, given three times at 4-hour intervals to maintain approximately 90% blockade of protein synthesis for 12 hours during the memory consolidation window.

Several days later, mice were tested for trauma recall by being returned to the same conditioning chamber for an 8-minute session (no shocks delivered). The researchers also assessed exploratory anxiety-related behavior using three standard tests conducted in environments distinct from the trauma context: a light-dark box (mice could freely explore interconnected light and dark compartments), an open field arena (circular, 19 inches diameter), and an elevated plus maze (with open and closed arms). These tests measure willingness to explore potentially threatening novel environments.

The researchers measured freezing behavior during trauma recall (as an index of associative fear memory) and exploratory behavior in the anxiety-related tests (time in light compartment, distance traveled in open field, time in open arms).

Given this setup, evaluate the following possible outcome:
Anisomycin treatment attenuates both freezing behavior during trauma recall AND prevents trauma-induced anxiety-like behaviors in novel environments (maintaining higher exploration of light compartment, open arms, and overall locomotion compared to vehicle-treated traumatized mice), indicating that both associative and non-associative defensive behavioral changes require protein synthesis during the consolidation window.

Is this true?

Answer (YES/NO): YES